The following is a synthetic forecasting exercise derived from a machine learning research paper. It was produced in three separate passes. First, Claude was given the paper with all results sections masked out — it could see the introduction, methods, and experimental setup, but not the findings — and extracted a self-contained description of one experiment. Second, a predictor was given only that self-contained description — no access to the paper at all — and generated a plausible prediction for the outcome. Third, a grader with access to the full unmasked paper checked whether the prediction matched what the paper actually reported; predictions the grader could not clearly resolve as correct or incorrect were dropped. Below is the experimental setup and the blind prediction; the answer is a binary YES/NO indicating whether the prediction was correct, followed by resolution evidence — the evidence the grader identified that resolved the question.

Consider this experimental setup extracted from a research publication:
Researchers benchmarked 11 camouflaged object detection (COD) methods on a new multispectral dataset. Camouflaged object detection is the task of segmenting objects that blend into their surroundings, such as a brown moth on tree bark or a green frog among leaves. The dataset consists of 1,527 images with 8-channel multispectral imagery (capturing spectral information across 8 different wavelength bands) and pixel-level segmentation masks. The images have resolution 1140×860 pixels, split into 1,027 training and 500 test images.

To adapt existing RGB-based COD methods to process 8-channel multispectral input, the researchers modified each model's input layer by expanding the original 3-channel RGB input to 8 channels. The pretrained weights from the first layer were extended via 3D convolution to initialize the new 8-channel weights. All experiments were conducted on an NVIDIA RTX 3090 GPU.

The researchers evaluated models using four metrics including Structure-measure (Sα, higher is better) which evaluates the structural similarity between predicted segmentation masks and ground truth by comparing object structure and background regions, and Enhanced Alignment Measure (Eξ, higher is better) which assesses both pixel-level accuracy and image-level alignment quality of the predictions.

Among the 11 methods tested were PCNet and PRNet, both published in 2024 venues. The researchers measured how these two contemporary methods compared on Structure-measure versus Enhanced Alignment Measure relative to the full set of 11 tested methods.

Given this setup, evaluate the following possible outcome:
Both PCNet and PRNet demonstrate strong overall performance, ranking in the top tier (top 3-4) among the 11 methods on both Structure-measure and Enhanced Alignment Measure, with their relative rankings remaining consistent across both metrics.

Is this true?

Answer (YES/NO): NO